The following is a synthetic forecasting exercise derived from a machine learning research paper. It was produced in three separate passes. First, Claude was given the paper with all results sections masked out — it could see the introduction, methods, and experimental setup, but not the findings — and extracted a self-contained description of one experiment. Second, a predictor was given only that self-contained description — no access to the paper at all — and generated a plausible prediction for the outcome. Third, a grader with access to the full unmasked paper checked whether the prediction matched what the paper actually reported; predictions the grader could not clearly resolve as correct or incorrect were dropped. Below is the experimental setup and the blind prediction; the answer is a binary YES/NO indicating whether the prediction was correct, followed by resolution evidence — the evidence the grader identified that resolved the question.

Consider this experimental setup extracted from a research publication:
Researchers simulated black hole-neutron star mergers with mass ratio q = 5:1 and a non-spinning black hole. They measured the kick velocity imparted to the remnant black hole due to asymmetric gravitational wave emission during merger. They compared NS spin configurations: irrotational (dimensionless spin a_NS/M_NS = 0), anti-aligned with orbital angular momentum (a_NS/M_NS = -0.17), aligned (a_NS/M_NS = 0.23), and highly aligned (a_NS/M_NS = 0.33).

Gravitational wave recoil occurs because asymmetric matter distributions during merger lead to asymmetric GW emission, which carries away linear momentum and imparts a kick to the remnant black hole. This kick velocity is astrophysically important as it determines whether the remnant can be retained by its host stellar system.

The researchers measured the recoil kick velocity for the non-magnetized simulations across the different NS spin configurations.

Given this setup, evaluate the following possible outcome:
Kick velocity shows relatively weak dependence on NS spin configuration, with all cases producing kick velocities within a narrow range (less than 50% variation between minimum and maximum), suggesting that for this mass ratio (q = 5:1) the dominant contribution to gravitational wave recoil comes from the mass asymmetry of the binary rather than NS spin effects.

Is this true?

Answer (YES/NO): NO